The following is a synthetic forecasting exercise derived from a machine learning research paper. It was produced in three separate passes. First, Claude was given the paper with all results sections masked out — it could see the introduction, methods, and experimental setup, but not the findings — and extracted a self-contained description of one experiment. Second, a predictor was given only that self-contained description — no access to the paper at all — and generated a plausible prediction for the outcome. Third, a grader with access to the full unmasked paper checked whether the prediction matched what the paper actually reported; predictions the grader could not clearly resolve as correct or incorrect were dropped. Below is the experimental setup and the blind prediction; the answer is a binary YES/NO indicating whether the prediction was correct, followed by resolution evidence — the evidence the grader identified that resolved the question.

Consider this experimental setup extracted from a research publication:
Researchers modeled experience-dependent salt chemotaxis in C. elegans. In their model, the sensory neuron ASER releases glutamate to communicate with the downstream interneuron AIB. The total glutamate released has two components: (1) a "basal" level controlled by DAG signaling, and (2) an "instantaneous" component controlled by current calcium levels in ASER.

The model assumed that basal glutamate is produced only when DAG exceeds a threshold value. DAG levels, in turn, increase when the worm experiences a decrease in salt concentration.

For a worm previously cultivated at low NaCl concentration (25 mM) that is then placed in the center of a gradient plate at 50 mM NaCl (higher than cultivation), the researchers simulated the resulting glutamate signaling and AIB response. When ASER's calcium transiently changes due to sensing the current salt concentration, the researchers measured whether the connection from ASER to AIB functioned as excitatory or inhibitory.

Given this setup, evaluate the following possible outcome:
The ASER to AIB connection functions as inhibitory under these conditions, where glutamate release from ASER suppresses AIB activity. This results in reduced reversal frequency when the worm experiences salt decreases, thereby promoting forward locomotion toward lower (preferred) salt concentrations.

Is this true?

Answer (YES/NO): YES